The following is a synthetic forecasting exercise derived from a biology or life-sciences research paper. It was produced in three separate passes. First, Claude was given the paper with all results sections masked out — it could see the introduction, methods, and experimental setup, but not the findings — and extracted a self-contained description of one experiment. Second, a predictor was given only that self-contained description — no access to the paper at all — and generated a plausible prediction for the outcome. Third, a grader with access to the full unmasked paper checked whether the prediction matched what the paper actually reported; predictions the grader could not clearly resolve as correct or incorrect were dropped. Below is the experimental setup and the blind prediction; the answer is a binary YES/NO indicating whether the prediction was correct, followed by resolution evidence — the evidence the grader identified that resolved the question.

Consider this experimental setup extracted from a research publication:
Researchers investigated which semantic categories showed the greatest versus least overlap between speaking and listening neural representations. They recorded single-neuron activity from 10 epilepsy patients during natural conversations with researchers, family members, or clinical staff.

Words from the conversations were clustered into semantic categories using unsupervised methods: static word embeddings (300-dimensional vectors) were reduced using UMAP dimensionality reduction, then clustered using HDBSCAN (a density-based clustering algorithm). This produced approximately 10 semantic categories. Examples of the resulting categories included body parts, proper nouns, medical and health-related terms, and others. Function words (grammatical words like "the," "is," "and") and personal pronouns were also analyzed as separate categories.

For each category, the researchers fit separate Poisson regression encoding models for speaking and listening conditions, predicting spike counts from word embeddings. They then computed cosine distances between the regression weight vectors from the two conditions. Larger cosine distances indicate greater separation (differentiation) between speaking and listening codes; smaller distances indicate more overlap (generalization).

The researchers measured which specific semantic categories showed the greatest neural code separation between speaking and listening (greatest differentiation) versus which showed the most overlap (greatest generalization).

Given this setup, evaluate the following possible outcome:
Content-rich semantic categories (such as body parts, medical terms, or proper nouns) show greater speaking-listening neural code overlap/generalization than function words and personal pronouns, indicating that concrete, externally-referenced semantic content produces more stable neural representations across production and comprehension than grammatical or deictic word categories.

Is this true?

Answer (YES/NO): NO